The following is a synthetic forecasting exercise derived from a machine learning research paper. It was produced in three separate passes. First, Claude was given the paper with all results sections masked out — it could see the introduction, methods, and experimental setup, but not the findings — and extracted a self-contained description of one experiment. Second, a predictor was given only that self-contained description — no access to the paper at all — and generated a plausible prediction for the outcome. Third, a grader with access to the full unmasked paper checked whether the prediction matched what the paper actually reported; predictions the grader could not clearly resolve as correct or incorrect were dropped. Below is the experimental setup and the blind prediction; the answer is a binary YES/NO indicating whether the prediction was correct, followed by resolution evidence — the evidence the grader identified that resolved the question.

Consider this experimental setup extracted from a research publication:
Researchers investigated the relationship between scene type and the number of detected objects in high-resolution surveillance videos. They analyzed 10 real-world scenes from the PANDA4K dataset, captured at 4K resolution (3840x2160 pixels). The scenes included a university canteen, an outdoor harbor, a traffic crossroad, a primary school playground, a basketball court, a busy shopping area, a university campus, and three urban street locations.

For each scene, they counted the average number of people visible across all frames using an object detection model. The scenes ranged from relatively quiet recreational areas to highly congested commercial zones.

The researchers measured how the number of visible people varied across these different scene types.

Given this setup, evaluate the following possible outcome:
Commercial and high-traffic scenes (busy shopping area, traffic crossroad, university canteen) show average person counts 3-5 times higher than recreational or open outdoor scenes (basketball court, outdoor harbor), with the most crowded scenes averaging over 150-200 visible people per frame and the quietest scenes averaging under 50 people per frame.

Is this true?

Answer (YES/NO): NO